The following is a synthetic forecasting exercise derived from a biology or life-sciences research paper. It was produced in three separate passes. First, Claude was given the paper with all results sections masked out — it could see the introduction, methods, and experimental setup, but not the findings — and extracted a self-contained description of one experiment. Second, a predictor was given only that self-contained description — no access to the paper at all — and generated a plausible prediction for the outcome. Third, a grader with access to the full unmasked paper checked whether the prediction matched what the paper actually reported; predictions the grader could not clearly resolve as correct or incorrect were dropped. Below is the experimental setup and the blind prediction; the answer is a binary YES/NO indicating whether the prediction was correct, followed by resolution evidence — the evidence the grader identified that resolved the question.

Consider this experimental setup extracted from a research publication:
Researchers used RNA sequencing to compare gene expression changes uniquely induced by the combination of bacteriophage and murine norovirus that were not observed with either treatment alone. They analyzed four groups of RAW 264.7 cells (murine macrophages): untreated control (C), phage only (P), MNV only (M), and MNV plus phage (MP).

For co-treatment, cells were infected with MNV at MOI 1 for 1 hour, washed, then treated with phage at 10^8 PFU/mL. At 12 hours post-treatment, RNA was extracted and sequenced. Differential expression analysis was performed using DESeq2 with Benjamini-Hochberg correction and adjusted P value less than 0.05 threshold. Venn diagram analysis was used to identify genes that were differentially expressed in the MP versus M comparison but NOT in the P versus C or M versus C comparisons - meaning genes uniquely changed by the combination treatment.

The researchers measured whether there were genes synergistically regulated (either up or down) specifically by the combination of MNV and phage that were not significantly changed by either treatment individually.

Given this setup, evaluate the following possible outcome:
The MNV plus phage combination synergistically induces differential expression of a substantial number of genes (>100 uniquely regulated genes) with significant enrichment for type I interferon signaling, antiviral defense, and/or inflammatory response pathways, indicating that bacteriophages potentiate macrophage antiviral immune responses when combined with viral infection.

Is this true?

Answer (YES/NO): NO